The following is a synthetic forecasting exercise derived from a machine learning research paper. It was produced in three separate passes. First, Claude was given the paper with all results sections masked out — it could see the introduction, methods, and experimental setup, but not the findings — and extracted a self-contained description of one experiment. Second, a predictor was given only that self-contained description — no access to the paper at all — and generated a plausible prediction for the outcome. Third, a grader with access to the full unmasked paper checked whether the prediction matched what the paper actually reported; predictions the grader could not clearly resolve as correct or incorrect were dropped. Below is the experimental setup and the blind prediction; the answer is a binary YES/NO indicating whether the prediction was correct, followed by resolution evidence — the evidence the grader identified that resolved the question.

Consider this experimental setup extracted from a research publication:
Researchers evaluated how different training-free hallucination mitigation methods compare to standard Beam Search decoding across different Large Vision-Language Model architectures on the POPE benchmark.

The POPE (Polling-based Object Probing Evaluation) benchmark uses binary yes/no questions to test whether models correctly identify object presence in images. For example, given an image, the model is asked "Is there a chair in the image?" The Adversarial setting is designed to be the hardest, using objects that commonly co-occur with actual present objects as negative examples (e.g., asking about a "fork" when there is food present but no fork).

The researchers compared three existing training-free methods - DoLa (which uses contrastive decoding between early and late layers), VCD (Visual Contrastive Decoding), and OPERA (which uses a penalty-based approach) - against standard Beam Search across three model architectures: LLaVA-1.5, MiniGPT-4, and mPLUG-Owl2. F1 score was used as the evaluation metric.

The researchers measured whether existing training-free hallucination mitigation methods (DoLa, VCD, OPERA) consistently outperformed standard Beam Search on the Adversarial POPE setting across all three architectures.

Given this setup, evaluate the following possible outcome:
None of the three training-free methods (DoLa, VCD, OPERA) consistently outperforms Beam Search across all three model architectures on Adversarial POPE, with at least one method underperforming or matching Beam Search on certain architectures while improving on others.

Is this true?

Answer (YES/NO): YES